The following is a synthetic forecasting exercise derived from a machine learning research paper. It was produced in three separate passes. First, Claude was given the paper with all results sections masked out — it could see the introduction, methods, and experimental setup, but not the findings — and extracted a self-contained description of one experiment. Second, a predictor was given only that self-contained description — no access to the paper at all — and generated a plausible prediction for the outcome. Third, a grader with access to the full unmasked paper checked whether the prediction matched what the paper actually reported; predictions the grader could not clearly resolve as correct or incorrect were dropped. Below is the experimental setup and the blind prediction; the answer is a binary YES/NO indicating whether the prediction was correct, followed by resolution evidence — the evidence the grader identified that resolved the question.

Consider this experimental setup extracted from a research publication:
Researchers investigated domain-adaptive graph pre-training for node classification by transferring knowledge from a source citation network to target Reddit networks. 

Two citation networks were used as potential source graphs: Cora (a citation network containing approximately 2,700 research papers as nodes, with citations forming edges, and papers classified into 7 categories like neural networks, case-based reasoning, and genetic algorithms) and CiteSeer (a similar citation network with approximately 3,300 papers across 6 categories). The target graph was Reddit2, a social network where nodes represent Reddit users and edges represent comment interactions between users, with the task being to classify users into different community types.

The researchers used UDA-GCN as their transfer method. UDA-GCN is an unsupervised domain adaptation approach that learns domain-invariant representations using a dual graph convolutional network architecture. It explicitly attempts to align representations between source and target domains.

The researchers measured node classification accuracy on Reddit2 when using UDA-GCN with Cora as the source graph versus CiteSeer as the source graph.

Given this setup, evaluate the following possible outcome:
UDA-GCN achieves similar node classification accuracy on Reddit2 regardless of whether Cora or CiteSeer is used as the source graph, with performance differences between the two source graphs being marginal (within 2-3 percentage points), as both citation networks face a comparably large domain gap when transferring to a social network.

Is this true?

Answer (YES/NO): YES